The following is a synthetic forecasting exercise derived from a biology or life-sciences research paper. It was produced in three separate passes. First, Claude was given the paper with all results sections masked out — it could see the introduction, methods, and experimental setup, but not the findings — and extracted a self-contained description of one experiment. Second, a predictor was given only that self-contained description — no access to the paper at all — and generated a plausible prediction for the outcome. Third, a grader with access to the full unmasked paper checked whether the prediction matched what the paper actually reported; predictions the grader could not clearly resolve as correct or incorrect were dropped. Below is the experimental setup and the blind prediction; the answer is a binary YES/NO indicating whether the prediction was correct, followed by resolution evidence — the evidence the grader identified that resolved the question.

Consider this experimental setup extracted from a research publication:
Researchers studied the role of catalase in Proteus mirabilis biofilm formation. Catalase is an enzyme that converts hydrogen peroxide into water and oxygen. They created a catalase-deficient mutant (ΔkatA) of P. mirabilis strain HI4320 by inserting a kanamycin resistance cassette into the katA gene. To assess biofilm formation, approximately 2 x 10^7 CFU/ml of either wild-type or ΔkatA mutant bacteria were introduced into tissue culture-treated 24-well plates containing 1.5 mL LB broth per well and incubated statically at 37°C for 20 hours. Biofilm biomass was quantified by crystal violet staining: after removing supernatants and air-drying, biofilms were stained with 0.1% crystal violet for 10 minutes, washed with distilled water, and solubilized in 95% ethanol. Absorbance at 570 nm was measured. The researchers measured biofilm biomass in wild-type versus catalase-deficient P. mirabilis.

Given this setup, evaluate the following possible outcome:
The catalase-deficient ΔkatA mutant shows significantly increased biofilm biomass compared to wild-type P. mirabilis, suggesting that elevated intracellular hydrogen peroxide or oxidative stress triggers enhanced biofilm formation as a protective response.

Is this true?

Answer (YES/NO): NO